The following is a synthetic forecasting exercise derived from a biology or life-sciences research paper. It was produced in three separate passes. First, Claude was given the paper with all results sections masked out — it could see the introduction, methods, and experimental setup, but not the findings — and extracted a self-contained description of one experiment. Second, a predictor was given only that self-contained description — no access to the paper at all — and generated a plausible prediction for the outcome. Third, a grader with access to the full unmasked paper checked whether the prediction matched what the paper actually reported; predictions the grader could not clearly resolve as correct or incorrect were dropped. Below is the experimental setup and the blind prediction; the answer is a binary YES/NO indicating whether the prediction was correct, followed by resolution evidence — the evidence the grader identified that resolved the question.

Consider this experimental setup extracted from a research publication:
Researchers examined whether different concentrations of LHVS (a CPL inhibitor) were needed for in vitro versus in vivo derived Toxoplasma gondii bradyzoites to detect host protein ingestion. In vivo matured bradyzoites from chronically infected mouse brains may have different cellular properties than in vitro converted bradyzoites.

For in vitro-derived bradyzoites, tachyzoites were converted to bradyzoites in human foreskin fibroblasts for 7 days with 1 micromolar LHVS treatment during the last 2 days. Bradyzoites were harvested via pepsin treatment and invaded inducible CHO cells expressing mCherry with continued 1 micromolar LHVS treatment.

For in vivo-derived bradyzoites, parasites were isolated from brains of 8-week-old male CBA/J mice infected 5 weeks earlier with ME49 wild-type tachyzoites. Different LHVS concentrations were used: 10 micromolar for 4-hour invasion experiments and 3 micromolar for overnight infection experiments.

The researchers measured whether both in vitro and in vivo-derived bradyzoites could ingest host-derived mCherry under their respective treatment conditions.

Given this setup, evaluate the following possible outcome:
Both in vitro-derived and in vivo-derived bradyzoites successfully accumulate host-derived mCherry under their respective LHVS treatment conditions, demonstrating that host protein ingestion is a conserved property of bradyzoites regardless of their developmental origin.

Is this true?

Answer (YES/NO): YES